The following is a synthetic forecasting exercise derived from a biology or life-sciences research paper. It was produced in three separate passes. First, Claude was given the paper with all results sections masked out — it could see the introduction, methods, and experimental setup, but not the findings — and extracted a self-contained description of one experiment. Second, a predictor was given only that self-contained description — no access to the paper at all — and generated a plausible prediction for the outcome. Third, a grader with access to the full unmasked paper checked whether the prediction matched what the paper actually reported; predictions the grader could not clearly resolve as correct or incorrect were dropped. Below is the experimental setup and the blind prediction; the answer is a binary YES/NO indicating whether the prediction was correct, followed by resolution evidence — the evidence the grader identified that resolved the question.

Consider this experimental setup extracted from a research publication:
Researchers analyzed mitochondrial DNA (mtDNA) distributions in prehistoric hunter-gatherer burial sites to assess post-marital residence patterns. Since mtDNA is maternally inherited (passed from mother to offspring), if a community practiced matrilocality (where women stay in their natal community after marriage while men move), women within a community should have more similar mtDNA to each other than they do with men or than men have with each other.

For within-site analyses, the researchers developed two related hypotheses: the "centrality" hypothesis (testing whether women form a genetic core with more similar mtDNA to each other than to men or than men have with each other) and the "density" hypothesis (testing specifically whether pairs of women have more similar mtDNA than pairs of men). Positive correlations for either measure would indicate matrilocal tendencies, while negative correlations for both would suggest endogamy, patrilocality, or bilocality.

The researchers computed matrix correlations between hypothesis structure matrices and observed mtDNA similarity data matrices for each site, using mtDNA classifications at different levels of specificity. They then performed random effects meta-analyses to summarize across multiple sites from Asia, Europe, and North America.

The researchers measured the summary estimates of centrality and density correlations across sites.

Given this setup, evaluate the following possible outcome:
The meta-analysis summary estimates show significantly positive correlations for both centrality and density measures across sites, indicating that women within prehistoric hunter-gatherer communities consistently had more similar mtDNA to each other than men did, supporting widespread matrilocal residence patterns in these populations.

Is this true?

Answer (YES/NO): NO